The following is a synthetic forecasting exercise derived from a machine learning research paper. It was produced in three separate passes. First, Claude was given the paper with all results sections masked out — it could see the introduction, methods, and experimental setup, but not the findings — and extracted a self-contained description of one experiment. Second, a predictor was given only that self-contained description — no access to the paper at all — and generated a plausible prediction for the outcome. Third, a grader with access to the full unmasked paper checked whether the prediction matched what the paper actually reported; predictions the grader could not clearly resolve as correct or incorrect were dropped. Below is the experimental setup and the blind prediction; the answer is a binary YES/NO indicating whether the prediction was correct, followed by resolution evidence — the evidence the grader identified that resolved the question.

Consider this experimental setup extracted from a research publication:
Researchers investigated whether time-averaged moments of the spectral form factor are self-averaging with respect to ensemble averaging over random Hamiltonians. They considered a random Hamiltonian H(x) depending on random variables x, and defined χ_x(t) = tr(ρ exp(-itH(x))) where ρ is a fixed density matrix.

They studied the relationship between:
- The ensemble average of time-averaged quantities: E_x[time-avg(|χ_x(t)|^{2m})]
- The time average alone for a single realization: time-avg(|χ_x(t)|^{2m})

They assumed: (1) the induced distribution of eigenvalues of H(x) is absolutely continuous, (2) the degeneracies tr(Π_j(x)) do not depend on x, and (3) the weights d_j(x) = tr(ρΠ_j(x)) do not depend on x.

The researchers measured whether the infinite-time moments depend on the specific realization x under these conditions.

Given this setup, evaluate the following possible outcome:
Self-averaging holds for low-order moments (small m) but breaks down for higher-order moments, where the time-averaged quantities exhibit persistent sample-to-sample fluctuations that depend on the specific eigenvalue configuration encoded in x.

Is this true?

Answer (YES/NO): NO